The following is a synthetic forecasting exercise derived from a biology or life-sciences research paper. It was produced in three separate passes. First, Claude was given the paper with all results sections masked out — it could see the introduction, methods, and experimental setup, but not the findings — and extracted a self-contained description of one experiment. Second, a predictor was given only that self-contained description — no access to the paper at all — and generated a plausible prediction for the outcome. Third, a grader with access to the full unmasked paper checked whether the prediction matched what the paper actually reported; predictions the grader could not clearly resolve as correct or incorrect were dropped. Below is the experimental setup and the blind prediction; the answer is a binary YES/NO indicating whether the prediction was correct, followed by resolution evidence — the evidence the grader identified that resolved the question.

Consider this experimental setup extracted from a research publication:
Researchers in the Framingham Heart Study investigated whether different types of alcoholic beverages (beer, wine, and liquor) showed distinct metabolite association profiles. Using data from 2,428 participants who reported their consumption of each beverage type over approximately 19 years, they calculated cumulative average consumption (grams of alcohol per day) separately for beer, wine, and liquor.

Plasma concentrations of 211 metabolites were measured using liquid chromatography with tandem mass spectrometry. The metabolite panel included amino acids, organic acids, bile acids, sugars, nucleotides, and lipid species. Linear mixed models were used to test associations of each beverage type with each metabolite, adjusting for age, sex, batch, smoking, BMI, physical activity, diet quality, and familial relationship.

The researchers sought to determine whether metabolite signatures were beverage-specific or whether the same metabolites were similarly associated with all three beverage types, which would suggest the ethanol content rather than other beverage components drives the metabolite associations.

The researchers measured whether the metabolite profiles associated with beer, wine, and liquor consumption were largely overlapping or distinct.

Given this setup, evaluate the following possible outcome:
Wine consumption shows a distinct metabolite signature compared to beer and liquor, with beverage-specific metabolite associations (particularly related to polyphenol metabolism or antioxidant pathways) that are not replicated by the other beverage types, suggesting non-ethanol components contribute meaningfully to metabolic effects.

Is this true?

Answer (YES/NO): NO